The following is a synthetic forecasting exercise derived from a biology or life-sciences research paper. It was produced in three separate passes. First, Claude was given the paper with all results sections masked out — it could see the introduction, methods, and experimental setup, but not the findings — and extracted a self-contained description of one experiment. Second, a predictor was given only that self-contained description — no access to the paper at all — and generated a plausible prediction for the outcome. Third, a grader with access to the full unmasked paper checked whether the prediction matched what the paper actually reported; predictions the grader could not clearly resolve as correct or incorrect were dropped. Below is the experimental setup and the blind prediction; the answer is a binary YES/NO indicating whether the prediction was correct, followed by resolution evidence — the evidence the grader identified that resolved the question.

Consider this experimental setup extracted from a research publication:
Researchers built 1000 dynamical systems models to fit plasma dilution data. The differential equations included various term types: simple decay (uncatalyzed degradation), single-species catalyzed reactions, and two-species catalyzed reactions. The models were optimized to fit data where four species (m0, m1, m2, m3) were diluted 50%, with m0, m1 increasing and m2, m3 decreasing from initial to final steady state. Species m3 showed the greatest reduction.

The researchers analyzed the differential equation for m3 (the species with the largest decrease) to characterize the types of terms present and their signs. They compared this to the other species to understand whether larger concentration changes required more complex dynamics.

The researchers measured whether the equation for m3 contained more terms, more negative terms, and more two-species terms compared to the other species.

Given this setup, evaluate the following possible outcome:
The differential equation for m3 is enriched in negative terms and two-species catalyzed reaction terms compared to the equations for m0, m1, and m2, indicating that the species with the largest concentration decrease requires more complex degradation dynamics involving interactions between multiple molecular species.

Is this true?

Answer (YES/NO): YES